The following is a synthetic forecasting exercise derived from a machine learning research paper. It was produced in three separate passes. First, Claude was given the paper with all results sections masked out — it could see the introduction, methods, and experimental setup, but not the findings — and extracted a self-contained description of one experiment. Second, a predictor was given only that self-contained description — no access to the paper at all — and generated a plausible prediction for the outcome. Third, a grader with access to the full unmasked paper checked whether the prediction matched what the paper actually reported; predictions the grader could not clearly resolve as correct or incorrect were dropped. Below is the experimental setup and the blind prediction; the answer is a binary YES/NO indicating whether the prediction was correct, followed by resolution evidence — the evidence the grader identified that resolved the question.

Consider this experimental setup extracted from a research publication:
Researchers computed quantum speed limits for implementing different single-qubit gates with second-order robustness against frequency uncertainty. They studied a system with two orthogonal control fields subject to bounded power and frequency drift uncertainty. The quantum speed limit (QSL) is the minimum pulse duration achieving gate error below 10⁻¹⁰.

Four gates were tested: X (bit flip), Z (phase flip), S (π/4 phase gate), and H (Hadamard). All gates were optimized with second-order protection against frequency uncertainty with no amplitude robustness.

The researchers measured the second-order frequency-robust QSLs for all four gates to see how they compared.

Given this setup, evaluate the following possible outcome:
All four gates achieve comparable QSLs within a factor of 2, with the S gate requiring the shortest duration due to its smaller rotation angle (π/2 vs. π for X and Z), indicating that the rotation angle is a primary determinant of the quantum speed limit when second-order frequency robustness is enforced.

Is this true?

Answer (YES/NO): NO